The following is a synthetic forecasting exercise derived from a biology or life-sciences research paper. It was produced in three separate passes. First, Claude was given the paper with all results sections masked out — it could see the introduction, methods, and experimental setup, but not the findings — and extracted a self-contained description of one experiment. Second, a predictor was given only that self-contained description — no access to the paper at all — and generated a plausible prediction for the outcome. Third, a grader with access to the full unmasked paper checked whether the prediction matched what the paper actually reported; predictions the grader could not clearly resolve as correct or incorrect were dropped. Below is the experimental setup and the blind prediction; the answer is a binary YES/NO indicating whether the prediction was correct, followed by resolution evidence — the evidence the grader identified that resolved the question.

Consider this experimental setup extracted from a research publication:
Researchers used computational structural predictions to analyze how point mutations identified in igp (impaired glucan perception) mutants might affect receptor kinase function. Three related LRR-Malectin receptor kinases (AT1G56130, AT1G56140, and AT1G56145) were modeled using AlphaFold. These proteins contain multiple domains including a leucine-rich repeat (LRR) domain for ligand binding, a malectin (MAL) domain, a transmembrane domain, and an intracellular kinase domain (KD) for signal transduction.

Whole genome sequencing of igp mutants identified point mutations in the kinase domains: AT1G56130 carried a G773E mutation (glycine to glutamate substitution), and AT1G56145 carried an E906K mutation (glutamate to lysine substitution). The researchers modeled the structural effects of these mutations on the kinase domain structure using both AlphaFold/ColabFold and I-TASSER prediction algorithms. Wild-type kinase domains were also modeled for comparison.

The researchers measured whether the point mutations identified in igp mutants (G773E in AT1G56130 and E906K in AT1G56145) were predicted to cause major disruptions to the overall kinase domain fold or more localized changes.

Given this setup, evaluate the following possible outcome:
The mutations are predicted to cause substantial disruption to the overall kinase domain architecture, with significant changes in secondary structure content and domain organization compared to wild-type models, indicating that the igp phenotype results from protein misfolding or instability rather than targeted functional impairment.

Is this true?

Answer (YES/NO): NO